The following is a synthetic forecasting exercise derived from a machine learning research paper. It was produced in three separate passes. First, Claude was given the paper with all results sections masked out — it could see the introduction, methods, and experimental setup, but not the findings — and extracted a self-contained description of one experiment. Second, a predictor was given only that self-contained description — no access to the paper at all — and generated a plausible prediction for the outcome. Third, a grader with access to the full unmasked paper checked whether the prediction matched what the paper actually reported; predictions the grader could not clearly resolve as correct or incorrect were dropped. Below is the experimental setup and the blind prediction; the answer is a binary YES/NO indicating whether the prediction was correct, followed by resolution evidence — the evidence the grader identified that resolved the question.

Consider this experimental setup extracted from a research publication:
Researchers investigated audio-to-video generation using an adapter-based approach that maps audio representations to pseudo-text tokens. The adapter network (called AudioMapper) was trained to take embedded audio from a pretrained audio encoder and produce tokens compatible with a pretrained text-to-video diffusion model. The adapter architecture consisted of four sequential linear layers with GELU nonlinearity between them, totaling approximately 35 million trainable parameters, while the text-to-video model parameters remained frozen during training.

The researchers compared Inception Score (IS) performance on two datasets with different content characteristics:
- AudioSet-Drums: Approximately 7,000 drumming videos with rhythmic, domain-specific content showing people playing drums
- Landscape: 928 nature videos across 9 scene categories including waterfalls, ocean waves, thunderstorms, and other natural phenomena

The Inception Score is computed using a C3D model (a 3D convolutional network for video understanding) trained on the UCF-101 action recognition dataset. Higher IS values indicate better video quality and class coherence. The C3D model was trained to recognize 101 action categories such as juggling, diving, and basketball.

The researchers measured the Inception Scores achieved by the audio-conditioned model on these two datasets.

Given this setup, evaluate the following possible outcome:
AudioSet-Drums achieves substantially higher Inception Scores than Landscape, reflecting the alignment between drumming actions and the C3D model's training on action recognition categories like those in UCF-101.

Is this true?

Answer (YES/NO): NO